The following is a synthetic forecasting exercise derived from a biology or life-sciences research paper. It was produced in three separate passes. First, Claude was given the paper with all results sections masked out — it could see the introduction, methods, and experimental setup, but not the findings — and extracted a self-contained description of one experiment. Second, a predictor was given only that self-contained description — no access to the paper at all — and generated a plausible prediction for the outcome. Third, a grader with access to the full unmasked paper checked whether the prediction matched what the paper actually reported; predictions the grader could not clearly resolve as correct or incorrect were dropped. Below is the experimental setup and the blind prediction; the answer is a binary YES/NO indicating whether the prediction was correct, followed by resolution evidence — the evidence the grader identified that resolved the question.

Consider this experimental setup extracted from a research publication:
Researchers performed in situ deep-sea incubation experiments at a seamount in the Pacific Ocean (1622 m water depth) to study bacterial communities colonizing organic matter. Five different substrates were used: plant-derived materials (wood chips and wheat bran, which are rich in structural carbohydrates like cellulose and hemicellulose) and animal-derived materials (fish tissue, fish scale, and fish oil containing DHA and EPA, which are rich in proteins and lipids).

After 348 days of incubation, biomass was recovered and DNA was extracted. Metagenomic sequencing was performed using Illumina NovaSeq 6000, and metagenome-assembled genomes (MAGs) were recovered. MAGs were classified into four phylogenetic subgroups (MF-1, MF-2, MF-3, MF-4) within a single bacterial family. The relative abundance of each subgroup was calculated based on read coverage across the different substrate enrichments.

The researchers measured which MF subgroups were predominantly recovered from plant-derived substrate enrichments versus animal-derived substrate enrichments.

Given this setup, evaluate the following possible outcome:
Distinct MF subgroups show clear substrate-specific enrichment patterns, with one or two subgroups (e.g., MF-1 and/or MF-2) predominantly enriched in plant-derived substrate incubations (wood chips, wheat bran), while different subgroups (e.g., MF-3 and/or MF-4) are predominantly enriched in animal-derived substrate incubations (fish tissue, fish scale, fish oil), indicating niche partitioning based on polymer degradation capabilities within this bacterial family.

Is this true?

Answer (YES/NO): YES